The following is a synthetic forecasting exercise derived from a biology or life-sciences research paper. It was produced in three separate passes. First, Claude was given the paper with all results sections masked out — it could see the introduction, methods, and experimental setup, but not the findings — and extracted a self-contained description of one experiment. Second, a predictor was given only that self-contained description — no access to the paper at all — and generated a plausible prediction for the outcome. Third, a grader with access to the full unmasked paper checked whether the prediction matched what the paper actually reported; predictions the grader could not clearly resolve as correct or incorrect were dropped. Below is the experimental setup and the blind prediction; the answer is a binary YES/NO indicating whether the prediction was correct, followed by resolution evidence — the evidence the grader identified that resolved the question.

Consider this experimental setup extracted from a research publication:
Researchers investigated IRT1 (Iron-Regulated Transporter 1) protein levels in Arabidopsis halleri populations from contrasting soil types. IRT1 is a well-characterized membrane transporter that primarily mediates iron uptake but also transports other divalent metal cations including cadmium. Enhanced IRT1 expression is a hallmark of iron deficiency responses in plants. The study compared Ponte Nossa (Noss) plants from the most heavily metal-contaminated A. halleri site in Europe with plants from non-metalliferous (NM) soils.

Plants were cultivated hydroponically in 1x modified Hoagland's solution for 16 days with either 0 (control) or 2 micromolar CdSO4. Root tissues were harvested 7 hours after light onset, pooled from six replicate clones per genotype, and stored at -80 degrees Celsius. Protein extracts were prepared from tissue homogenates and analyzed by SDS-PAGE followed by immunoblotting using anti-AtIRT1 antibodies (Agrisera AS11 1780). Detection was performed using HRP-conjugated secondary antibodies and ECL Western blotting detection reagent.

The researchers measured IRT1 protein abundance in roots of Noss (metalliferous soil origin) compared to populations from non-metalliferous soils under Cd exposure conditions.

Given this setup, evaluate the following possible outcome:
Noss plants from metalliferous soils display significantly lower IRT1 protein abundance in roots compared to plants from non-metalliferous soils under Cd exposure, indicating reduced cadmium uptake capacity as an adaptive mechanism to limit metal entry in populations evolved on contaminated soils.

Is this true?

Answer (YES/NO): YES